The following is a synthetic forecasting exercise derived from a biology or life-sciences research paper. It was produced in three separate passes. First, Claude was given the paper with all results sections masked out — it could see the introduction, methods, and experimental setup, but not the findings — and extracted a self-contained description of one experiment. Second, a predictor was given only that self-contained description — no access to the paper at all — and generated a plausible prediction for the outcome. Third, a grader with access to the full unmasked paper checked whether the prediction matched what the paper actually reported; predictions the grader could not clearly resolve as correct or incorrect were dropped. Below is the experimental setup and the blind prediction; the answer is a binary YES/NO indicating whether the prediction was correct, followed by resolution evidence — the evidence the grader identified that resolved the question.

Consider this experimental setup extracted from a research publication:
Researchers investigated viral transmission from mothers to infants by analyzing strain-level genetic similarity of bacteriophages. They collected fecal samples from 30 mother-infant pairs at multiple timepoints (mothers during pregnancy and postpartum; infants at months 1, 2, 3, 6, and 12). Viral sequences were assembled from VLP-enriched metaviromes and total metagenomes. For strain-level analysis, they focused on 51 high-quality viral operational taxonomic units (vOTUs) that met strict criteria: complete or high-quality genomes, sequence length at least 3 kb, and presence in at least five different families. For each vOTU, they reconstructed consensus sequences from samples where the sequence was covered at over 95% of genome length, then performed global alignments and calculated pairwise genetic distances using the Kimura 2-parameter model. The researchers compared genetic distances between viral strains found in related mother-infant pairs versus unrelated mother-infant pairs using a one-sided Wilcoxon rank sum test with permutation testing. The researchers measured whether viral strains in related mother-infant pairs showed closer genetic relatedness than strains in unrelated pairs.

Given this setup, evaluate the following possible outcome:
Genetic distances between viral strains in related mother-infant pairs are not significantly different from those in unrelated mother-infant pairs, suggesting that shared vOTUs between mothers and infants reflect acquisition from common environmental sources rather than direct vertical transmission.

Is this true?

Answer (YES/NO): NO